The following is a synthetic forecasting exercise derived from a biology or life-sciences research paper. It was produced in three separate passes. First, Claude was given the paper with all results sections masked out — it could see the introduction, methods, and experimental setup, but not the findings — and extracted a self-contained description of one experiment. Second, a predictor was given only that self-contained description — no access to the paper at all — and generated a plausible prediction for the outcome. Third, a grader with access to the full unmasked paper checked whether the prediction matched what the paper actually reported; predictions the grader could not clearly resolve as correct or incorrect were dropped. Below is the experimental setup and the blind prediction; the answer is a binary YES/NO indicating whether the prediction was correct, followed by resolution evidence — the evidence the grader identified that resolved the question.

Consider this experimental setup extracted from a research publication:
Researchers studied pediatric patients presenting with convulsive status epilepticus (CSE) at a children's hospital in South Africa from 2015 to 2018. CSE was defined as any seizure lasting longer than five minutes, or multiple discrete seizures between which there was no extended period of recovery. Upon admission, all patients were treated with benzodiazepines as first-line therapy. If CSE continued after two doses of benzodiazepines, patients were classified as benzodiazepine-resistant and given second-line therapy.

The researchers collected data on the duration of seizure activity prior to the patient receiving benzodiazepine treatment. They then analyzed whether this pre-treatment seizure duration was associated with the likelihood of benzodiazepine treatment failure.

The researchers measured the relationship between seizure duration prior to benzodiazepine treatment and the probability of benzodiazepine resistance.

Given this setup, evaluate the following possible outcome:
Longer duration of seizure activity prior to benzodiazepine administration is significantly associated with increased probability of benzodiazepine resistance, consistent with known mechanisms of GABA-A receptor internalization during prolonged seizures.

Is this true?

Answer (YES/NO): YES